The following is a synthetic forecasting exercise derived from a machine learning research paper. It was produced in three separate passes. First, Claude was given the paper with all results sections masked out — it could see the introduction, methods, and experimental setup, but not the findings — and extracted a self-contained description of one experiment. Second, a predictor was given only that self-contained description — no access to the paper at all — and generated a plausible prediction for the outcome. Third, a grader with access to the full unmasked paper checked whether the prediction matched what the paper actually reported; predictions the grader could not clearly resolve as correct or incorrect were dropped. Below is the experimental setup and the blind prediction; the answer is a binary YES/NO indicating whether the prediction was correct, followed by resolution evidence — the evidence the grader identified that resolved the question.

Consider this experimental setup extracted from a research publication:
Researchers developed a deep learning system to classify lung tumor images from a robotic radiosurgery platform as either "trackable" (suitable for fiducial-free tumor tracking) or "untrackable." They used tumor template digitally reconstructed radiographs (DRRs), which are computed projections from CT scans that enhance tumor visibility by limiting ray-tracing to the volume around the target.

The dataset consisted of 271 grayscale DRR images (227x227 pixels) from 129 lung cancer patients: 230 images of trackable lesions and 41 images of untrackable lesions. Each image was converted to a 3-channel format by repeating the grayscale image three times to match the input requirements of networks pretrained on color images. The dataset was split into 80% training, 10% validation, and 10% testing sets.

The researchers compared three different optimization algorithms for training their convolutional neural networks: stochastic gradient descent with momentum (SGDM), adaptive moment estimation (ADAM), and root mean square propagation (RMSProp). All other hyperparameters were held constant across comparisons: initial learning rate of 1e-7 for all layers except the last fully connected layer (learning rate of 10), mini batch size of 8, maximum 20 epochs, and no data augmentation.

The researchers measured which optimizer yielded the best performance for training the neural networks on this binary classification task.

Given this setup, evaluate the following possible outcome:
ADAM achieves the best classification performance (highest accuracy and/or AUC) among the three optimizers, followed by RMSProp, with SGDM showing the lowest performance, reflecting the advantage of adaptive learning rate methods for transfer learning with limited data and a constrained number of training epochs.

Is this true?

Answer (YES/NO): NO